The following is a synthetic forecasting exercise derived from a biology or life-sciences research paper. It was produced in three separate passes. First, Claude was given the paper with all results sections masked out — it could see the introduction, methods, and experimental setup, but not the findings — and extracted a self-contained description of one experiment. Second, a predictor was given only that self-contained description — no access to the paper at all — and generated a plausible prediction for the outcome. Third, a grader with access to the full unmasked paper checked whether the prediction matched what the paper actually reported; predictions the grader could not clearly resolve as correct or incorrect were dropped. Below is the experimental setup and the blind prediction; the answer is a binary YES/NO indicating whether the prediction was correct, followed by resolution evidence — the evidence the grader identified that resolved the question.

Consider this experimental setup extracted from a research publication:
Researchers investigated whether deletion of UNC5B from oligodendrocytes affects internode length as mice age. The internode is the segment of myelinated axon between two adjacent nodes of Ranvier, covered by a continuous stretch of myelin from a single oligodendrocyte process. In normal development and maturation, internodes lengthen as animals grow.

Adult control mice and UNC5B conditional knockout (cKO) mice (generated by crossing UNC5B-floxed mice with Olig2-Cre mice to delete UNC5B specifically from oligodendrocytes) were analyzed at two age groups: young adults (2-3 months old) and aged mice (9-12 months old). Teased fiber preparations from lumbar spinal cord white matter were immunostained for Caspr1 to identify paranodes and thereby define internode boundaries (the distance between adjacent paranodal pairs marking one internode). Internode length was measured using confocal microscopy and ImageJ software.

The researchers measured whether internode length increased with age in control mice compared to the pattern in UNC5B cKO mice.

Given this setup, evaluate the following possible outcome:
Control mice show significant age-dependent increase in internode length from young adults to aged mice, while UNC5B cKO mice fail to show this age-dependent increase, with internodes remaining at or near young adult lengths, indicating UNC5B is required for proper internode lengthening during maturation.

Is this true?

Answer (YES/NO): YES